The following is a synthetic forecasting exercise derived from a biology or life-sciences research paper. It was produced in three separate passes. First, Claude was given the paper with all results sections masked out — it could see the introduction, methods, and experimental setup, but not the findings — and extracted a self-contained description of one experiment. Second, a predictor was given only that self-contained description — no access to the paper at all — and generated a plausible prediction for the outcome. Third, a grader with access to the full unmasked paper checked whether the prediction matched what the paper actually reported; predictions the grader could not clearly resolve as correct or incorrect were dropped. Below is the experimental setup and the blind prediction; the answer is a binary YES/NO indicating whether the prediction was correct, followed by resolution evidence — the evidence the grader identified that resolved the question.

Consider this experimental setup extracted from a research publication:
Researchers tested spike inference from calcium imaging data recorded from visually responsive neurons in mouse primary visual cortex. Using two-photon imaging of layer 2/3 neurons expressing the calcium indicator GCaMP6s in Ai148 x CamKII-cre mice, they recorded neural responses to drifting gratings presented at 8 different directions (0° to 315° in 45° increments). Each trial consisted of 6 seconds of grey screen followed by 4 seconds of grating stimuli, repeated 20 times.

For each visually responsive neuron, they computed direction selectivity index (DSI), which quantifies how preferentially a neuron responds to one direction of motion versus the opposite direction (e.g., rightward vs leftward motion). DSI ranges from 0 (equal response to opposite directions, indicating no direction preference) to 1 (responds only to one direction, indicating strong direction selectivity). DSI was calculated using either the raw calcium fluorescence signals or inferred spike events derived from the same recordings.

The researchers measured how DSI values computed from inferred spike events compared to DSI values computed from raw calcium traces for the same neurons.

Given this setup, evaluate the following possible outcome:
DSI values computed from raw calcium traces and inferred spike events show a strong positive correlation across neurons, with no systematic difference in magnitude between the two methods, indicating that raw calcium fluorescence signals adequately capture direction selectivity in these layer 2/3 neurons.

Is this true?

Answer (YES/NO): NO